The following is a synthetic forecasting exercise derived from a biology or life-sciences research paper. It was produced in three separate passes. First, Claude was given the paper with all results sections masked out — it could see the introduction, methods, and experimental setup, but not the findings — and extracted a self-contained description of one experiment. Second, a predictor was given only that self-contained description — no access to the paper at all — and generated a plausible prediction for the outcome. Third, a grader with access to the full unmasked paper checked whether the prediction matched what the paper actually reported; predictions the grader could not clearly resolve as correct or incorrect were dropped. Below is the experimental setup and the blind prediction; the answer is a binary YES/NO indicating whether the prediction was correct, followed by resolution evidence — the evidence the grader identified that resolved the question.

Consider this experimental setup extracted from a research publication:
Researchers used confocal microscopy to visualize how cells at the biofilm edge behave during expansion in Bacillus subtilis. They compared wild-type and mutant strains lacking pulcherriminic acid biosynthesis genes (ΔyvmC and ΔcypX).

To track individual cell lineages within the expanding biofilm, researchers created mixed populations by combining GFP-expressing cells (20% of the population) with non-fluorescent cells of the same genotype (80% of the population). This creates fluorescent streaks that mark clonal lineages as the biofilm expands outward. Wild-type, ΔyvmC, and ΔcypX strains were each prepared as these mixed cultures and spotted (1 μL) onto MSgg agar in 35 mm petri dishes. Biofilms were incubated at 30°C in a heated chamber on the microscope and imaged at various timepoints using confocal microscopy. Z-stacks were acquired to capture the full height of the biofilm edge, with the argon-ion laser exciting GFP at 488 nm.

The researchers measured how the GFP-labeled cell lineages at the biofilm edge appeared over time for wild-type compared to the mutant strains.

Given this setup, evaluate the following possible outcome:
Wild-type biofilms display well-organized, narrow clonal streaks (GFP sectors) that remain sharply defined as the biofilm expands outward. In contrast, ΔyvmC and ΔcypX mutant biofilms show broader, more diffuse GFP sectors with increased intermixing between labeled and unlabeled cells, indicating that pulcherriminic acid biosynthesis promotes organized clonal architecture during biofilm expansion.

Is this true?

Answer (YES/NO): NO